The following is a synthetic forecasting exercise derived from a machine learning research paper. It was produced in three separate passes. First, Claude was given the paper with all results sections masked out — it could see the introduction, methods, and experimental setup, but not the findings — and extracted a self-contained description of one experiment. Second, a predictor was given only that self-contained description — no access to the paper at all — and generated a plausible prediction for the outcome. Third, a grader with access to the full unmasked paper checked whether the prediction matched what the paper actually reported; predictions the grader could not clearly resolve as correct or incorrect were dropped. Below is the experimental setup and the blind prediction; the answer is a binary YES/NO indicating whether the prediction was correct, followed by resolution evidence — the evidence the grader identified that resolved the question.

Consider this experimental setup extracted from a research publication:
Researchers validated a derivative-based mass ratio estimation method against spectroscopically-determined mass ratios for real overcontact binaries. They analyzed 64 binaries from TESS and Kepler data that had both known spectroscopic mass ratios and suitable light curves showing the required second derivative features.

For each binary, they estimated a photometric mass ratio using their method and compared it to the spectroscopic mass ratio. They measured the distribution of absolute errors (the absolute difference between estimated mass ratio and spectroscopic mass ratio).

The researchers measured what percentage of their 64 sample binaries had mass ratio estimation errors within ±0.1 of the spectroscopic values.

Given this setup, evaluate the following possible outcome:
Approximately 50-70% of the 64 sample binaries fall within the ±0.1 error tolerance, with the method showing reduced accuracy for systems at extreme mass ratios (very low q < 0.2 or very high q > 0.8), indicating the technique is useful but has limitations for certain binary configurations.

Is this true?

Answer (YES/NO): NO